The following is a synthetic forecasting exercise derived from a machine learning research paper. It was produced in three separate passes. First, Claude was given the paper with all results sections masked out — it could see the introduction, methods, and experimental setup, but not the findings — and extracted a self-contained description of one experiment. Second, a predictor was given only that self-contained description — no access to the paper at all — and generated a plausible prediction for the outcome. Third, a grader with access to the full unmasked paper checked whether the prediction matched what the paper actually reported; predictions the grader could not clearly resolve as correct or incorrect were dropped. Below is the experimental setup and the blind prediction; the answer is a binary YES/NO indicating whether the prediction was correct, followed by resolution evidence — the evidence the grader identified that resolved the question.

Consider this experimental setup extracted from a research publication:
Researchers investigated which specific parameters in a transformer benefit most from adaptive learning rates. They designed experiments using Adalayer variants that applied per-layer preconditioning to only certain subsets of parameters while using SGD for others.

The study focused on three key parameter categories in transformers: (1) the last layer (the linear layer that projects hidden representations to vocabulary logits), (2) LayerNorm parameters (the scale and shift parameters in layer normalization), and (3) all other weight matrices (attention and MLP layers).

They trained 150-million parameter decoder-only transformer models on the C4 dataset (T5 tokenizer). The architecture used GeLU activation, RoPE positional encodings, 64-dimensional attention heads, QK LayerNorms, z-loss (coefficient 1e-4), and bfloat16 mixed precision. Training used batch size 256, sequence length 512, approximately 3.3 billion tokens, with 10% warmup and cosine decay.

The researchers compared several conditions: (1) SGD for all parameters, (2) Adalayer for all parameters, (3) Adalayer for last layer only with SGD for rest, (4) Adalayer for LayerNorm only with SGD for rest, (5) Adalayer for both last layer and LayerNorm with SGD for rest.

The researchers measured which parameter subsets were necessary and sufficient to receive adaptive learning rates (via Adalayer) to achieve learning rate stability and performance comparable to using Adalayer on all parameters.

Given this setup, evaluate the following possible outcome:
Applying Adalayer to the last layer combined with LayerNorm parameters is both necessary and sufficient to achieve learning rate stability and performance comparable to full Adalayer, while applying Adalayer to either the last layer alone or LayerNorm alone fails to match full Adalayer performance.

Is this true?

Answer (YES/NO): YES